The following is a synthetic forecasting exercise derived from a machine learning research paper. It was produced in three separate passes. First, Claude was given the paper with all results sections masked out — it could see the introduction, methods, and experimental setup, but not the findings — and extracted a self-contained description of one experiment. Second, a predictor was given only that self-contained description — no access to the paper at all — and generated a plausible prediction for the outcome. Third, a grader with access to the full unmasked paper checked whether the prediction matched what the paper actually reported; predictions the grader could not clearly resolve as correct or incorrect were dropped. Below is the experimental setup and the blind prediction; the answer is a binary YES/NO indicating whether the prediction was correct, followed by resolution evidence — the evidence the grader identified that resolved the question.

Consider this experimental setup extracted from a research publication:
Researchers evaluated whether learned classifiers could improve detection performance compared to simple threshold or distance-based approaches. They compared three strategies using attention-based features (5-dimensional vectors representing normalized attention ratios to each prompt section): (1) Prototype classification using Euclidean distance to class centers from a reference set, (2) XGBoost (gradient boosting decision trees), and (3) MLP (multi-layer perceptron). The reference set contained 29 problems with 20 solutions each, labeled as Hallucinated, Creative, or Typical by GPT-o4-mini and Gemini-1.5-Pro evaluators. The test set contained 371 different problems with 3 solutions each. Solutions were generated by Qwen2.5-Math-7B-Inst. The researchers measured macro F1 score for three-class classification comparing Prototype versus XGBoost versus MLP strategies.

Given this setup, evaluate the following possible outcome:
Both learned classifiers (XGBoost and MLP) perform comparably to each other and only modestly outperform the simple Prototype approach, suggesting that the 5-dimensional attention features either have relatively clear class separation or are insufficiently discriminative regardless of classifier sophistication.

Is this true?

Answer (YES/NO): NO